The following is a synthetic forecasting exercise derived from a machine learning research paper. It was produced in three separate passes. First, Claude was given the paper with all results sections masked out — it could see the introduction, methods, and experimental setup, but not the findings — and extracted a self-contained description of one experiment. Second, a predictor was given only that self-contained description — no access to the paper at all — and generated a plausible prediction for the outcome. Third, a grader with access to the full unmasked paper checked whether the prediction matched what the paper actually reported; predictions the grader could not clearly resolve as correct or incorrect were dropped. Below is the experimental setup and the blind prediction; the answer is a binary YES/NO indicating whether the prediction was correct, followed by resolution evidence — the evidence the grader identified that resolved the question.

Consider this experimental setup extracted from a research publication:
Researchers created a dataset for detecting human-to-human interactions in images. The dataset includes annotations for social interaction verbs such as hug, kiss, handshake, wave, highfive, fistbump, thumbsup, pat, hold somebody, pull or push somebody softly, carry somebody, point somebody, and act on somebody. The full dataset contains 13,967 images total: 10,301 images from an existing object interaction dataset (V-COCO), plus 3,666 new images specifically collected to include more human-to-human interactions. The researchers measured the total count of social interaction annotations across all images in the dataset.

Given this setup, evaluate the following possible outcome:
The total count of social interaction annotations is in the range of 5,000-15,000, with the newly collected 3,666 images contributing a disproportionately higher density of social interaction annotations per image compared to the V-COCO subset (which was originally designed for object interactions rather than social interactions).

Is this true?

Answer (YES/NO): YES